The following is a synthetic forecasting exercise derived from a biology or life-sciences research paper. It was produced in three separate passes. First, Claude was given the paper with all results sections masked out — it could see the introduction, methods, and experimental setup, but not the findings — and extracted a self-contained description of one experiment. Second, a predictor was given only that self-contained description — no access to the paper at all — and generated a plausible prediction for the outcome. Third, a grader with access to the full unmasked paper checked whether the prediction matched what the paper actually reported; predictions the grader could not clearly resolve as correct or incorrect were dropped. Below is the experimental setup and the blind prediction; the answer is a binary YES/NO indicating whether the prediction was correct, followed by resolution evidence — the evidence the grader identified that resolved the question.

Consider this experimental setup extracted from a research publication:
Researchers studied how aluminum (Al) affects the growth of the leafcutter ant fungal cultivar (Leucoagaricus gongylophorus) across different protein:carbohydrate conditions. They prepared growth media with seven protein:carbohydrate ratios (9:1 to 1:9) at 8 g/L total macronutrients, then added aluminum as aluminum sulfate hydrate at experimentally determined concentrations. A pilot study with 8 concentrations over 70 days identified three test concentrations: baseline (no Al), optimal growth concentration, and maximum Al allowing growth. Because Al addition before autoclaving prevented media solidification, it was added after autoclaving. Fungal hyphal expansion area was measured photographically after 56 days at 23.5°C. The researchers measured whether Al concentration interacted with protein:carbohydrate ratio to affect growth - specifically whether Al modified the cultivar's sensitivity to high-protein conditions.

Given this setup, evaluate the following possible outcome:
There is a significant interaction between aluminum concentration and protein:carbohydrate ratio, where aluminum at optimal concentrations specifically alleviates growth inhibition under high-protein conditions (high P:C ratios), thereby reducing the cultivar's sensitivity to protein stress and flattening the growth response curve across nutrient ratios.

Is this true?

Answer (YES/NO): YES